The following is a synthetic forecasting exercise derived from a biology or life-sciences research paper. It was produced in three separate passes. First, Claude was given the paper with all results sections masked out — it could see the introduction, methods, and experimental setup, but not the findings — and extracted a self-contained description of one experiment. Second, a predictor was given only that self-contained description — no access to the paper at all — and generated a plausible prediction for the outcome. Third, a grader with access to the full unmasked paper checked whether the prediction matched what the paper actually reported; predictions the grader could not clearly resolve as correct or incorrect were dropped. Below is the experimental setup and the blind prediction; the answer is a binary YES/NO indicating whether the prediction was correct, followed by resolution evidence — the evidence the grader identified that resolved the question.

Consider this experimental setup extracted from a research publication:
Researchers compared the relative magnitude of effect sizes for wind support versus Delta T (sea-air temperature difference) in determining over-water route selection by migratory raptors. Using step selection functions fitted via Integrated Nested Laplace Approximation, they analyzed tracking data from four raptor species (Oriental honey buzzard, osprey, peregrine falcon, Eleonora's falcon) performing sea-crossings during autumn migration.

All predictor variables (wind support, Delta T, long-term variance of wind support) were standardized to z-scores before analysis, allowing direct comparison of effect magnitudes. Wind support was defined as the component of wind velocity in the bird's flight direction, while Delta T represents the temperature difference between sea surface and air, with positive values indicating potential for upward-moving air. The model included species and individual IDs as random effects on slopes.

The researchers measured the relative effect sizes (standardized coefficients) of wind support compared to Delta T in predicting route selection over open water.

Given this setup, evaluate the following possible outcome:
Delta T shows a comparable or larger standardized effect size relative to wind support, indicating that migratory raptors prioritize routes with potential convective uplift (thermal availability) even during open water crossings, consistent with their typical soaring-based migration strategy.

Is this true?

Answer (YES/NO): NO